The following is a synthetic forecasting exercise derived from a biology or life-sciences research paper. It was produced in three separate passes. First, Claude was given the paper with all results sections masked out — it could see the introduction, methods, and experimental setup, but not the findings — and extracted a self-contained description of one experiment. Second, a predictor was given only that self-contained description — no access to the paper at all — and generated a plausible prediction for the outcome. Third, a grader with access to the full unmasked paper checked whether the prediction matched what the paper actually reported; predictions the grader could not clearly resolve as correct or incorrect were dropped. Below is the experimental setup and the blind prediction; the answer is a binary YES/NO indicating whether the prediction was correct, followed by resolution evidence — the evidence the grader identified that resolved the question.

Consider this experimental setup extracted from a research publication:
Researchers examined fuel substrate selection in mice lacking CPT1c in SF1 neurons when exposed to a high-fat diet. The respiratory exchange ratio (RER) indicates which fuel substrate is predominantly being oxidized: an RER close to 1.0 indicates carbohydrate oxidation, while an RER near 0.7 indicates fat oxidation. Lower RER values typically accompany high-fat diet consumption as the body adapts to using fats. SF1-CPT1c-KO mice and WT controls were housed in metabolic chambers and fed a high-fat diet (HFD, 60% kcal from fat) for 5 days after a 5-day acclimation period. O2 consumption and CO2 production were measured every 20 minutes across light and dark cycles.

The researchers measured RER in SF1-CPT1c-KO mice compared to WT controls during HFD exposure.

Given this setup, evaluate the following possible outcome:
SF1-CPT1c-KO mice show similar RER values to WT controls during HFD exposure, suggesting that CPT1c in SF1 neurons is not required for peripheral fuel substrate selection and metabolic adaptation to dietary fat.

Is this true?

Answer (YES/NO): NO